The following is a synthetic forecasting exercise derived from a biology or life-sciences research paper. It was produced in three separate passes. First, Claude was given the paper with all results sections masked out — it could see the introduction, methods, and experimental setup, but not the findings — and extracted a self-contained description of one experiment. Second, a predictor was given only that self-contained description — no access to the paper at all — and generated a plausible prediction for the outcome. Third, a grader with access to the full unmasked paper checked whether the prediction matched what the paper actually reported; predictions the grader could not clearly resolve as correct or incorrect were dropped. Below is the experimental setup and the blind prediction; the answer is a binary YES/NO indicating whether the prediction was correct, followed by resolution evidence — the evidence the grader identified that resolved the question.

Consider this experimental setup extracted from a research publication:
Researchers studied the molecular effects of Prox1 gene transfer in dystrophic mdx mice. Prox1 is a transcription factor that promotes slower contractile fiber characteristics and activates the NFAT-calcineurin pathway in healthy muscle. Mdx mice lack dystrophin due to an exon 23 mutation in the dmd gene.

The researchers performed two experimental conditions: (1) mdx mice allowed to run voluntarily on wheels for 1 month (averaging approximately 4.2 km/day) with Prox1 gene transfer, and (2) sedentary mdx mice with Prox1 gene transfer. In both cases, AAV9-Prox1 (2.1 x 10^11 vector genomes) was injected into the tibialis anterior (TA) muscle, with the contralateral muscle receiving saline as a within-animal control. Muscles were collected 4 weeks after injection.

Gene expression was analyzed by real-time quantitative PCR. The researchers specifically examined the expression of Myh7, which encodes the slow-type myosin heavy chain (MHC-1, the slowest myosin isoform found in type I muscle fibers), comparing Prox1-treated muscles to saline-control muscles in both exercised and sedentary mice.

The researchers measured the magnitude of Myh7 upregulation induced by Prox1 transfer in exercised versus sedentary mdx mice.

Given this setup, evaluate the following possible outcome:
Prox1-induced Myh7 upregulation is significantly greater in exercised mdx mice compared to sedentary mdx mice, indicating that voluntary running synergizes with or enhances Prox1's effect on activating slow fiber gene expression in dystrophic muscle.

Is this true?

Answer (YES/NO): YES